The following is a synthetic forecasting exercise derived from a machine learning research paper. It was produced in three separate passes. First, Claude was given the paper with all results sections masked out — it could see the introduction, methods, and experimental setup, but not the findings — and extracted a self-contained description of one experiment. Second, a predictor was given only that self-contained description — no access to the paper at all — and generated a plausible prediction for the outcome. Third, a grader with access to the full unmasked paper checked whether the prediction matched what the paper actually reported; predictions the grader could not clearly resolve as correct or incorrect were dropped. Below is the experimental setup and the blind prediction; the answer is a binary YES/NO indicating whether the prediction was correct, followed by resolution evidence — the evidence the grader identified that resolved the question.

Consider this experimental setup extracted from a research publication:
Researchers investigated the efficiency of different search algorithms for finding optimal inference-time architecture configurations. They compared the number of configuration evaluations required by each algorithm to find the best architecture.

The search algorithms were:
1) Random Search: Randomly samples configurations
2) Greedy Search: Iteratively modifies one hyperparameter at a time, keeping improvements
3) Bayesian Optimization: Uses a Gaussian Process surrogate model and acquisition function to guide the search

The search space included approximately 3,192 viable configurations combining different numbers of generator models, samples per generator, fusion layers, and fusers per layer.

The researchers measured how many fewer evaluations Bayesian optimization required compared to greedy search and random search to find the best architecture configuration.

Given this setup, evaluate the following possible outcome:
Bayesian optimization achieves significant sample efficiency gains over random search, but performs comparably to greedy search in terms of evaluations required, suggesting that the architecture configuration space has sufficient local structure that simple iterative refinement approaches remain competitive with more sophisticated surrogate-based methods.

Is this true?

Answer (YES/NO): NO